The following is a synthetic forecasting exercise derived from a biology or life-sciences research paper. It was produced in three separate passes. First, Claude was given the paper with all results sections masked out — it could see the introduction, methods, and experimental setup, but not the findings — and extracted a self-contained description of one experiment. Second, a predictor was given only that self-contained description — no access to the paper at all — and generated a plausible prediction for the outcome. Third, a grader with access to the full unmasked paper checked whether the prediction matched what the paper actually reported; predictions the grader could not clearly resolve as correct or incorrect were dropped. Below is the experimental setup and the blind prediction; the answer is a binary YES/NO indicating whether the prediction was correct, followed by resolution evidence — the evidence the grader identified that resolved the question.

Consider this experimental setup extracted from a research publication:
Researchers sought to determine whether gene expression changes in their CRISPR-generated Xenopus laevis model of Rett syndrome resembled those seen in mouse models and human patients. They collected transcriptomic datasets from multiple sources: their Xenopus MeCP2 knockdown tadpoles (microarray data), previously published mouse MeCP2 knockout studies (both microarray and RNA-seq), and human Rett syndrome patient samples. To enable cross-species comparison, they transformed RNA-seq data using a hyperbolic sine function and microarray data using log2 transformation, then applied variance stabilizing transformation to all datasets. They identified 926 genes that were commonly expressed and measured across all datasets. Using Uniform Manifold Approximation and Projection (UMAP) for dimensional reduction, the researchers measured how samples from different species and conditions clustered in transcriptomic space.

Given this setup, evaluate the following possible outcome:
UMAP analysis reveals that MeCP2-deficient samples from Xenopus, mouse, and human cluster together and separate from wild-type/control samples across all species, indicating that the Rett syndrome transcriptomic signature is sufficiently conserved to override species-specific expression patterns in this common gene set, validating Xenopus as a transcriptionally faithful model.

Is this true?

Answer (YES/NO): NO